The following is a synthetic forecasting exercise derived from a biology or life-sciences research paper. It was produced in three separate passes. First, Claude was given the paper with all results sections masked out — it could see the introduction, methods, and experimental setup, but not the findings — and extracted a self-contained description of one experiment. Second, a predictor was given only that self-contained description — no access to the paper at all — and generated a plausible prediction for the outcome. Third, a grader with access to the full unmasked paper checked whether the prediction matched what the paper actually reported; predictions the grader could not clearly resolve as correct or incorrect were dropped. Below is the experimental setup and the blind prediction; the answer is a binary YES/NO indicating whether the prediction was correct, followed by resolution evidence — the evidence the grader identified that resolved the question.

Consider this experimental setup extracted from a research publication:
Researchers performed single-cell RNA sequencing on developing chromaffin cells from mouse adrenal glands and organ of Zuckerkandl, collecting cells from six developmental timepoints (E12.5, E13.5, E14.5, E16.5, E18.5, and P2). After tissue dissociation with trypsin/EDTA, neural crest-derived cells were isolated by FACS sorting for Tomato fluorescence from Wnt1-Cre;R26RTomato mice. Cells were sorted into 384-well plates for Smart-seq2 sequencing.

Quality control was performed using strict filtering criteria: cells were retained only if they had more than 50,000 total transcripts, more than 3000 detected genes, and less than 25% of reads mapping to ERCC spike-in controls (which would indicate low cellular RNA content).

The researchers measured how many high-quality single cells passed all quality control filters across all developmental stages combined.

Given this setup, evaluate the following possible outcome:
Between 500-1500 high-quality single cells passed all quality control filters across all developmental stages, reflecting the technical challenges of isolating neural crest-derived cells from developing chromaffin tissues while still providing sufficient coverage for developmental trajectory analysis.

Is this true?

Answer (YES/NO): NO